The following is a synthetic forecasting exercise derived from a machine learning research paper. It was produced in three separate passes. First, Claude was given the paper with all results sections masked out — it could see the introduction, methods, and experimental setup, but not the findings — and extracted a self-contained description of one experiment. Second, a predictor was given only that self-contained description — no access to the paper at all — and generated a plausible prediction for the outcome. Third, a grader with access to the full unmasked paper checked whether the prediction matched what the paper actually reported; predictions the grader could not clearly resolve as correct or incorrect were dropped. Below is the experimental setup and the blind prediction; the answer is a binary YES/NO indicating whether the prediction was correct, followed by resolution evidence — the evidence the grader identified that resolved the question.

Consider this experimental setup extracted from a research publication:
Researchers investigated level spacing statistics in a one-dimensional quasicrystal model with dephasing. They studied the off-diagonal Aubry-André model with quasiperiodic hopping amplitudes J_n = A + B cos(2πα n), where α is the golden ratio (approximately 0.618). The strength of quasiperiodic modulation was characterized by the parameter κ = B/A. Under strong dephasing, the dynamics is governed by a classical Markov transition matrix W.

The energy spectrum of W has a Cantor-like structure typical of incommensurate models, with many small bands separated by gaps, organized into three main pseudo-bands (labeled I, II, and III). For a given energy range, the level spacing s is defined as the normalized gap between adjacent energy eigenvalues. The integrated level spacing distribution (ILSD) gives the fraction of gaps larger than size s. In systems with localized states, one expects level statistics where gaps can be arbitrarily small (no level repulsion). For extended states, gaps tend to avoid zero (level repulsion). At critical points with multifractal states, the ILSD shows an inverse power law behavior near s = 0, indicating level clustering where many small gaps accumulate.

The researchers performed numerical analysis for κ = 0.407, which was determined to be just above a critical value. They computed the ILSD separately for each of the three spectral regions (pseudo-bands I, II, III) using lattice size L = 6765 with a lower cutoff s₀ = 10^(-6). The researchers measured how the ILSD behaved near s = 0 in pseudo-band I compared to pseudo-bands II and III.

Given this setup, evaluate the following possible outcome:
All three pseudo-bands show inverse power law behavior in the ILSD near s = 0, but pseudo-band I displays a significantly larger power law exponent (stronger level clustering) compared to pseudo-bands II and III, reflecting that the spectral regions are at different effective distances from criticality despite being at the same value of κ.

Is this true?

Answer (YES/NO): NO